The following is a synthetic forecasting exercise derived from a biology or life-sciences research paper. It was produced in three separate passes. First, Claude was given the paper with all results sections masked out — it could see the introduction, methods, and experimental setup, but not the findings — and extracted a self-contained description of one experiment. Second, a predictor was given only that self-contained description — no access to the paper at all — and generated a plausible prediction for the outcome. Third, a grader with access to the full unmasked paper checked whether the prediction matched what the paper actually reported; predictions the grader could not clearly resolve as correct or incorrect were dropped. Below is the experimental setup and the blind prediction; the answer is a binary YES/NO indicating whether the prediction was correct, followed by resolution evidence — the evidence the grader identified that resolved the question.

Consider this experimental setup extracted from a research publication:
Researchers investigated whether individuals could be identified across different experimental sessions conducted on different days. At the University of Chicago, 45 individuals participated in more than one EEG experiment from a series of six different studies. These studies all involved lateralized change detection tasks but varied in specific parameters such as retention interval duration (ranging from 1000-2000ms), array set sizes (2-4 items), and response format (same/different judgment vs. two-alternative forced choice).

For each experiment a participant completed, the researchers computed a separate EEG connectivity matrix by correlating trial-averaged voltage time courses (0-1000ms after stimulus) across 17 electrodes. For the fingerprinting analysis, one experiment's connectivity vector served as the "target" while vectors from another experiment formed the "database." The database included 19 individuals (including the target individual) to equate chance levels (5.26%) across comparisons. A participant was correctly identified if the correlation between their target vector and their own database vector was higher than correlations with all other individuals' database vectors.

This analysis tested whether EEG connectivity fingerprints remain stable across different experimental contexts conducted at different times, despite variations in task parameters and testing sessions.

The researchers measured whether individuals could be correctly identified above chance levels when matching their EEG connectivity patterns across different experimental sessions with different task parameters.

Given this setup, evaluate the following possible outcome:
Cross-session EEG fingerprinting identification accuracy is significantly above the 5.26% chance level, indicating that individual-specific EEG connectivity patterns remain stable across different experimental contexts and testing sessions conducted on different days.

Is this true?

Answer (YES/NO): YES